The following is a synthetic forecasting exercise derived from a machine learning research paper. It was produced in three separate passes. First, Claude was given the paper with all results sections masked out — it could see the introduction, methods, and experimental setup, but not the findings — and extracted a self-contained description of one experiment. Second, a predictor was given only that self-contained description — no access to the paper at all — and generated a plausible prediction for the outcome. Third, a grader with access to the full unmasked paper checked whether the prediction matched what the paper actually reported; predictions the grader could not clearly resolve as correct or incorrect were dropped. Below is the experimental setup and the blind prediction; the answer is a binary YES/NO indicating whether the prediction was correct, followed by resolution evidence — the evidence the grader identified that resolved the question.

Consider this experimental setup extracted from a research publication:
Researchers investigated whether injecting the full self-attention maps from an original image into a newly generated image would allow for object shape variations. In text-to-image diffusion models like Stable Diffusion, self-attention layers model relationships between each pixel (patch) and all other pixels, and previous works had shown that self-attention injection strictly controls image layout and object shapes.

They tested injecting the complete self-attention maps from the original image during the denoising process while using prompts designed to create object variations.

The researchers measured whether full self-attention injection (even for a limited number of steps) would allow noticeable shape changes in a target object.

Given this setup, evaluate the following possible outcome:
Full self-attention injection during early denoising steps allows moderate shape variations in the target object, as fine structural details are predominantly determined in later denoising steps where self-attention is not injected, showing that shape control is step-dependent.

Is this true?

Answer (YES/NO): NO